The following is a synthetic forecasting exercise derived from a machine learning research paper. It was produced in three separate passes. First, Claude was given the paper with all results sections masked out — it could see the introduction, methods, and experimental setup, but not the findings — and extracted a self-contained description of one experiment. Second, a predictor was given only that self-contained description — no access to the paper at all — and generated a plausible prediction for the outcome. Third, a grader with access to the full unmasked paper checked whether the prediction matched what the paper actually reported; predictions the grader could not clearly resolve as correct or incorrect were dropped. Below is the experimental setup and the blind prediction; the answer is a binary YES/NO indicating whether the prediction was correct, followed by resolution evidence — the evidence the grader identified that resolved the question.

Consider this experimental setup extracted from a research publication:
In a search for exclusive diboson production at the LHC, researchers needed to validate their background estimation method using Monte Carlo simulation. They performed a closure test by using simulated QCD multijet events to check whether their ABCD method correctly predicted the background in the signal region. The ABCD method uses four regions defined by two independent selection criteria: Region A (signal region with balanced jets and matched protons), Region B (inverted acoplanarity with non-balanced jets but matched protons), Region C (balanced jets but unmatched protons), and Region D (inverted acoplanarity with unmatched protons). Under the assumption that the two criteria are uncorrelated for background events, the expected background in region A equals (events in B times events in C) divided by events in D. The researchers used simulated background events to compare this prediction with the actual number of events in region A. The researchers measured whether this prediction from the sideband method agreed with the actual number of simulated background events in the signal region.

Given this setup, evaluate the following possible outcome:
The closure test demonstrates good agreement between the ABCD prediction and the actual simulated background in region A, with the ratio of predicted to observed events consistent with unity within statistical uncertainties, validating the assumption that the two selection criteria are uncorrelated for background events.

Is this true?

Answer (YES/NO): YES